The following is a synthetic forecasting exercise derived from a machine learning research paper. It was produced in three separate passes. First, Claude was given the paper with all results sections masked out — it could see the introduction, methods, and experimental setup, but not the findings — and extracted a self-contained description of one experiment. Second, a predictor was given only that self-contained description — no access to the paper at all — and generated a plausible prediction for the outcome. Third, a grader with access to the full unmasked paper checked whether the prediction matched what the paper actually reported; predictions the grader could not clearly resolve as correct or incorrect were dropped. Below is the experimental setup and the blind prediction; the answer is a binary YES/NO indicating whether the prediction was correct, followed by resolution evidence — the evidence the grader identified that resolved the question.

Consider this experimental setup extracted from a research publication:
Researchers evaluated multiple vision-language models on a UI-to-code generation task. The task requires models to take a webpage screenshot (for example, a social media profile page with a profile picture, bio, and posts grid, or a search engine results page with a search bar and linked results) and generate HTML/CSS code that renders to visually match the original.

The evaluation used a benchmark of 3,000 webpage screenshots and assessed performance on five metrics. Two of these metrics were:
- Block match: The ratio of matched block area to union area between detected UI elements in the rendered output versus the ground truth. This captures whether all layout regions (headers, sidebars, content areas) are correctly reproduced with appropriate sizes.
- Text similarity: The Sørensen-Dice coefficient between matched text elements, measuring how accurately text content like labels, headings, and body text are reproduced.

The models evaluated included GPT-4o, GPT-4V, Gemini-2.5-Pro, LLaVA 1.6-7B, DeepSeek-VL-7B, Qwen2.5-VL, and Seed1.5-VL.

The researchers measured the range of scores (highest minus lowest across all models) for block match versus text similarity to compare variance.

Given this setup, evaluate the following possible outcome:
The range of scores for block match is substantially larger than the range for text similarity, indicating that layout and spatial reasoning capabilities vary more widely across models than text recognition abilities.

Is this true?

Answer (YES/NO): NO